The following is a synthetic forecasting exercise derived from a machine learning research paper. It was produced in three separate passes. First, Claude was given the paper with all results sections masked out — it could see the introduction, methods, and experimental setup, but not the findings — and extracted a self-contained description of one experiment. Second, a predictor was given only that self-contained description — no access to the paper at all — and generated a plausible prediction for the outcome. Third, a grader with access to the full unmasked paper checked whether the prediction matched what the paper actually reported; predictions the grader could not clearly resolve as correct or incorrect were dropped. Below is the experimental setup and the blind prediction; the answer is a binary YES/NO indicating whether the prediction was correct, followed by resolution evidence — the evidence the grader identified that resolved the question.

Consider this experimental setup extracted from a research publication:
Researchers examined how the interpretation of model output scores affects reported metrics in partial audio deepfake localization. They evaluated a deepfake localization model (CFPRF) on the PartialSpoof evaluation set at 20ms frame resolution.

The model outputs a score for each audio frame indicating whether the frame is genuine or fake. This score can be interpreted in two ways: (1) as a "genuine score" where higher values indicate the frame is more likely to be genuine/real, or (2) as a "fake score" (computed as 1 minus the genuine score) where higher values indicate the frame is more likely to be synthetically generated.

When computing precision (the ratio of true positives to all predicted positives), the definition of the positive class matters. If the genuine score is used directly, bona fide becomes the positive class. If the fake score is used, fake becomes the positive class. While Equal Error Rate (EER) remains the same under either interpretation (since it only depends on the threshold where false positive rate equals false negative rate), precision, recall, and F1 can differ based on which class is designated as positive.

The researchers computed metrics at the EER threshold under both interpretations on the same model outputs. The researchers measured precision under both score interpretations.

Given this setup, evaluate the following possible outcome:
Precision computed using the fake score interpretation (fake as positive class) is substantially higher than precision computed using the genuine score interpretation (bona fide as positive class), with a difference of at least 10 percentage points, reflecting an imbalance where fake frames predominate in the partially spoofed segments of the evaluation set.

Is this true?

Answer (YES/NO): NO